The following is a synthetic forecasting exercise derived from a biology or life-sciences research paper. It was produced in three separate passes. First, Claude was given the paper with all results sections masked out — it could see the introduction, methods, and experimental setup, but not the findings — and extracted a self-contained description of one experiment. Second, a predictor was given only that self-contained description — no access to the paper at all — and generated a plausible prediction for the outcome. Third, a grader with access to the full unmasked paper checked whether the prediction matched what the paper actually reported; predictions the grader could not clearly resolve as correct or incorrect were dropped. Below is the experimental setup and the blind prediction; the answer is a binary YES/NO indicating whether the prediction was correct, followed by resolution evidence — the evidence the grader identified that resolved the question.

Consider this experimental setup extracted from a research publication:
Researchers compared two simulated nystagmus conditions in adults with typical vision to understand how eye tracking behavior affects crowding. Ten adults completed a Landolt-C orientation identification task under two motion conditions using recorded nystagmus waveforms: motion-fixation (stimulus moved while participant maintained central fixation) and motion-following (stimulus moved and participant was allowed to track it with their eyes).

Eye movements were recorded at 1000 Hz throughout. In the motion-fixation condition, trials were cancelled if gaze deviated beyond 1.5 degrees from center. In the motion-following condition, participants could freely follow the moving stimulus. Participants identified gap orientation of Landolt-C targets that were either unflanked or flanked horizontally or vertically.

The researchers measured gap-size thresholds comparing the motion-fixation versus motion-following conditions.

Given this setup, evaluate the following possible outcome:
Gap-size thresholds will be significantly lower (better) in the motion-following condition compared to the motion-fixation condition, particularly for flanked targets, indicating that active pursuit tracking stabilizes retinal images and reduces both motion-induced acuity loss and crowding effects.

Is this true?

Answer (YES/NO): YES